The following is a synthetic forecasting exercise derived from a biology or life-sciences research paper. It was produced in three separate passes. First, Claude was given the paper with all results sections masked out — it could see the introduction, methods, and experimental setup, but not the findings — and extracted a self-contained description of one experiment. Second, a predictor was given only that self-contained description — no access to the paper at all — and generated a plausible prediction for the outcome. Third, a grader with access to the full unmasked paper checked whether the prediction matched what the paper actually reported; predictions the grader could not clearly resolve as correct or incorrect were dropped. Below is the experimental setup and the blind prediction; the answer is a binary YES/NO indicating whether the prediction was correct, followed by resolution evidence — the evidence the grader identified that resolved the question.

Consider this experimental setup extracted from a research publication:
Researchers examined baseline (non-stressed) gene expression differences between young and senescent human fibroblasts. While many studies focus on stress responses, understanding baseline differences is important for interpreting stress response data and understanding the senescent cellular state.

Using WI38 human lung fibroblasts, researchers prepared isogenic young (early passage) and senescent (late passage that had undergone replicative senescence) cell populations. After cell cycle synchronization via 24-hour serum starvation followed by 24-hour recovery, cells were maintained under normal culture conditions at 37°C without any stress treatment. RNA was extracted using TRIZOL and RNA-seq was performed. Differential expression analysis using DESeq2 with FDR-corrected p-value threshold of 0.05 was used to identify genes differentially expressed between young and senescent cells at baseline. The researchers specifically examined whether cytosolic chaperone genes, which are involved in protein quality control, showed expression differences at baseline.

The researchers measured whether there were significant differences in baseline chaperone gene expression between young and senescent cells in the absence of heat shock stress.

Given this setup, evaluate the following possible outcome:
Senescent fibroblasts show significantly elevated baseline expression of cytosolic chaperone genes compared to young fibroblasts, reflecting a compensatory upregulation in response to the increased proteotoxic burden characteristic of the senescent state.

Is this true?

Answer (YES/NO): NO